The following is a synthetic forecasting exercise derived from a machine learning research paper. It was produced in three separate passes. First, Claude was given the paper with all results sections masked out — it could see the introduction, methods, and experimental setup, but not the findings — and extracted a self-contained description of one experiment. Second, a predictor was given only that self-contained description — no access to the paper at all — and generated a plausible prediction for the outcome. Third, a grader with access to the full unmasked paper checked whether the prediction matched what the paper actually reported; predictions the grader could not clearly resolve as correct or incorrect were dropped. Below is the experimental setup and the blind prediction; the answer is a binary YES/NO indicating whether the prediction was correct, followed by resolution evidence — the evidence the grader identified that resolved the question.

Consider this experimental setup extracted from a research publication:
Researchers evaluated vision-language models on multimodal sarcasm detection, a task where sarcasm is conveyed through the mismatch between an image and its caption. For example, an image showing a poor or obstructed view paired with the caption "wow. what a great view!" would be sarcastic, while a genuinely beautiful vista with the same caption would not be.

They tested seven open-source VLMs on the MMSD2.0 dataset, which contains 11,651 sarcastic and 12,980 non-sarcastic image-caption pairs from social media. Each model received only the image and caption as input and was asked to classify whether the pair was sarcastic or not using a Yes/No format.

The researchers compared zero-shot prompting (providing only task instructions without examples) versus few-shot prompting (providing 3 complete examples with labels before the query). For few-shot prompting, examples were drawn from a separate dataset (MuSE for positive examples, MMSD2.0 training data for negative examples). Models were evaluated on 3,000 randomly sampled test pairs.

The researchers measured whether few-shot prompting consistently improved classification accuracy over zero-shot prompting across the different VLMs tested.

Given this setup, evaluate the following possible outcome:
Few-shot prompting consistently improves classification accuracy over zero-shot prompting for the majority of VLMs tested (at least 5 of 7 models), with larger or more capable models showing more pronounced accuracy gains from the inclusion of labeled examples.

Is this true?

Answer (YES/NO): NO